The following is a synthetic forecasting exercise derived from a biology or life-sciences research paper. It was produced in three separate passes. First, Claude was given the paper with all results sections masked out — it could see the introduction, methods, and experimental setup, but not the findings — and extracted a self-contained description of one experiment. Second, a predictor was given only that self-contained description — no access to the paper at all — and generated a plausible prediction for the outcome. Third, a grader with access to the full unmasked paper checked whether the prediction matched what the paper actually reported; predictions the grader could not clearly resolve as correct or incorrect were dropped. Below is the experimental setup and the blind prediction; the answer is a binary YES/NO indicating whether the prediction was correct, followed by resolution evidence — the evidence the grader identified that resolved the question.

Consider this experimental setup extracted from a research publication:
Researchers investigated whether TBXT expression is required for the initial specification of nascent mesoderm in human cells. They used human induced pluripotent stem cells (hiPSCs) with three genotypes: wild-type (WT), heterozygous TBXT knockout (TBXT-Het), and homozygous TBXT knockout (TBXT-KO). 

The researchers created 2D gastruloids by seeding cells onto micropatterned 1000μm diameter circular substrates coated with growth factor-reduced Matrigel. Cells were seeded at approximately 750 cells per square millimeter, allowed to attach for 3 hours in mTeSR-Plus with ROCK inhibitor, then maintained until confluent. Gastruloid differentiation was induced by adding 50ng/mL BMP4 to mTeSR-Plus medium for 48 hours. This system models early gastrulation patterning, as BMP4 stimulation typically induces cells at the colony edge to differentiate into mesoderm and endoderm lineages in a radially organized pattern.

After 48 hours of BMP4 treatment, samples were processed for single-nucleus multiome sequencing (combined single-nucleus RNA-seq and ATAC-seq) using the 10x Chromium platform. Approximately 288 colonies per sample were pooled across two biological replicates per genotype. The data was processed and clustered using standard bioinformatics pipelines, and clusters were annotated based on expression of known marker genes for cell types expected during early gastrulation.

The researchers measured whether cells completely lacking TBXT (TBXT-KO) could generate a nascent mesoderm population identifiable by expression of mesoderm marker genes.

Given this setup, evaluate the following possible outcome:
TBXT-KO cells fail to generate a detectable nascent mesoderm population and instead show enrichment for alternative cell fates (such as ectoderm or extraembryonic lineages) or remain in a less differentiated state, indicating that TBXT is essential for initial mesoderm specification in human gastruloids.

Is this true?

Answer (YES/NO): NO